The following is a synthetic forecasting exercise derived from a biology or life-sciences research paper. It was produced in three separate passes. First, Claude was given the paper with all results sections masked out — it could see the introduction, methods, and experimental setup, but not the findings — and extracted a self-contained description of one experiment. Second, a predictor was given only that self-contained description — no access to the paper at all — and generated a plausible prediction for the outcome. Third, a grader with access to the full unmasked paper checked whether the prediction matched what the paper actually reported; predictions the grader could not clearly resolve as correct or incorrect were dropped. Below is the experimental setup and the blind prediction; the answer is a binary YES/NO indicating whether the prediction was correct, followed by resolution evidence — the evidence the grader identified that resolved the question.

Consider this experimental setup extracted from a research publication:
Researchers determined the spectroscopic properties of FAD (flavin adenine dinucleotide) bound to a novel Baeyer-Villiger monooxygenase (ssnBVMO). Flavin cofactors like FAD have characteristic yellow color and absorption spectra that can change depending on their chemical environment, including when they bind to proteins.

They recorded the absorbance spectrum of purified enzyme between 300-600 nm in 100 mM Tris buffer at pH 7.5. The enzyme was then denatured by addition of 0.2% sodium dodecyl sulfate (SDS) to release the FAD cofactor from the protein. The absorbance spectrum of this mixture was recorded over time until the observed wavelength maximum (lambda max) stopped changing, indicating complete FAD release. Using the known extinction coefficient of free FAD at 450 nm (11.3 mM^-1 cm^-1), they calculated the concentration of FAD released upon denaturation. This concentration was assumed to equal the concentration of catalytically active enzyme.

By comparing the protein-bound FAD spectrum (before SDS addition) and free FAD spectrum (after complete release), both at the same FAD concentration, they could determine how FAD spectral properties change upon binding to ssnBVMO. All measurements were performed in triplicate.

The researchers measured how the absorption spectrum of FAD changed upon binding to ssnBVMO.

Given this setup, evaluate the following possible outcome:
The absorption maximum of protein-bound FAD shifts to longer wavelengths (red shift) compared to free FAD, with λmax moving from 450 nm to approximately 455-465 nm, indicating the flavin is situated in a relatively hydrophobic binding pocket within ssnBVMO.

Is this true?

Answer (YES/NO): NO